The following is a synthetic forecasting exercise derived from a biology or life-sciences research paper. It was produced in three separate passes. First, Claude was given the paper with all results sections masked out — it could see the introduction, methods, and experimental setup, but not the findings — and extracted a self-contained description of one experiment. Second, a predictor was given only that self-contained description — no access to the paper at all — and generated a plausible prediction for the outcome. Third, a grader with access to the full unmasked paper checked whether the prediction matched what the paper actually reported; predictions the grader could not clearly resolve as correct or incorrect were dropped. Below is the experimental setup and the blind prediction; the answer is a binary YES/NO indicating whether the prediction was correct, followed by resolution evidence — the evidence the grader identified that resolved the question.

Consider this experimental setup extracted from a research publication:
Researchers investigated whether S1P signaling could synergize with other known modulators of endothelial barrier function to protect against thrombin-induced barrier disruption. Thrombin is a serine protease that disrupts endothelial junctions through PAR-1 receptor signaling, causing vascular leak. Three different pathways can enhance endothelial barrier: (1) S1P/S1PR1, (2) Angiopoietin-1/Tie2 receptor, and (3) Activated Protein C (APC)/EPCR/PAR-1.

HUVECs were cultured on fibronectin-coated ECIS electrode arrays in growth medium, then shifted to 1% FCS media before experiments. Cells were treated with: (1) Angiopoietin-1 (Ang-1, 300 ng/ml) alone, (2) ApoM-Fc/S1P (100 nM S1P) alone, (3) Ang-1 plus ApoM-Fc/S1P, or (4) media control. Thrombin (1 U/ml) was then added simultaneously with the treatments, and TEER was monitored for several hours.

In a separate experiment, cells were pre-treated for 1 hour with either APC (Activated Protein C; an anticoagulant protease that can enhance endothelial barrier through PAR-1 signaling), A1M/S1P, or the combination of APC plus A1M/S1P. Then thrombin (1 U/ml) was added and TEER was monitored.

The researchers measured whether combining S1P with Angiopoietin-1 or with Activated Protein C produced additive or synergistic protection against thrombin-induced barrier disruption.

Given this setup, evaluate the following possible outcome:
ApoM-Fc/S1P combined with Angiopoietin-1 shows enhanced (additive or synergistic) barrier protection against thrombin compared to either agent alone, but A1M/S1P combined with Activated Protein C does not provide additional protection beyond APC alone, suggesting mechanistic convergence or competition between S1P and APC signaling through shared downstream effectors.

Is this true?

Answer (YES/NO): NO